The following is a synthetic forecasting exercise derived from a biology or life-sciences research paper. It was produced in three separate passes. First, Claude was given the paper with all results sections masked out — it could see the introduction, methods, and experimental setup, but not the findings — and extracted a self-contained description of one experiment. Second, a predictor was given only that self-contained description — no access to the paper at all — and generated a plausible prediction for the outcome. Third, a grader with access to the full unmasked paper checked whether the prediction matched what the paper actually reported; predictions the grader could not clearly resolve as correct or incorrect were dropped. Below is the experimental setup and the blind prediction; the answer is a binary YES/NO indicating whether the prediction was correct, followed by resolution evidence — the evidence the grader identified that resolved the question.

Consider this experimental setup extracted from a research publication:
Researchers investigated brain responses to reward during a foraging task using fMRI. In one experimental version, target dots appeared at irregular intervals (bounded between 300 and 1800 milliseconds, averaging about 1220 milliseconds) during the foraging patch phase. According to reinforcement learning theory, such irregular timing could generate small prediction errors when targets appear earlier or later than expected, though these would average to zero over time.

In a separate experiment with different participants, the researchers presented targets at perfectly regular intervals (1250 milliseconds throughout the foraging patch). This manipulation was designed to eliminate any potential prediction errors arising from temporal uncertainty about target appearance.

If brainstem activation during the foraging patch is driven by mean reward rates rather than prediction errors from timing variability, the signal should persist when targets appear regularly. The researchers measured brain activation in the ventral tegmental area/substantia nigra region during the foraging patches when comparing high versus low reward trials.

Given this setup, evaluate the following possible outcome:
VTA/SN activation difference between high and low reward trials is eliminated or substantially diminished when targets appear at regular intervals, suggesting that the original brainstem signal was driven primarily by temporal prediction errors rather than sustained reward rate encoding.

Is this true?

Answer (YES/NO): NO